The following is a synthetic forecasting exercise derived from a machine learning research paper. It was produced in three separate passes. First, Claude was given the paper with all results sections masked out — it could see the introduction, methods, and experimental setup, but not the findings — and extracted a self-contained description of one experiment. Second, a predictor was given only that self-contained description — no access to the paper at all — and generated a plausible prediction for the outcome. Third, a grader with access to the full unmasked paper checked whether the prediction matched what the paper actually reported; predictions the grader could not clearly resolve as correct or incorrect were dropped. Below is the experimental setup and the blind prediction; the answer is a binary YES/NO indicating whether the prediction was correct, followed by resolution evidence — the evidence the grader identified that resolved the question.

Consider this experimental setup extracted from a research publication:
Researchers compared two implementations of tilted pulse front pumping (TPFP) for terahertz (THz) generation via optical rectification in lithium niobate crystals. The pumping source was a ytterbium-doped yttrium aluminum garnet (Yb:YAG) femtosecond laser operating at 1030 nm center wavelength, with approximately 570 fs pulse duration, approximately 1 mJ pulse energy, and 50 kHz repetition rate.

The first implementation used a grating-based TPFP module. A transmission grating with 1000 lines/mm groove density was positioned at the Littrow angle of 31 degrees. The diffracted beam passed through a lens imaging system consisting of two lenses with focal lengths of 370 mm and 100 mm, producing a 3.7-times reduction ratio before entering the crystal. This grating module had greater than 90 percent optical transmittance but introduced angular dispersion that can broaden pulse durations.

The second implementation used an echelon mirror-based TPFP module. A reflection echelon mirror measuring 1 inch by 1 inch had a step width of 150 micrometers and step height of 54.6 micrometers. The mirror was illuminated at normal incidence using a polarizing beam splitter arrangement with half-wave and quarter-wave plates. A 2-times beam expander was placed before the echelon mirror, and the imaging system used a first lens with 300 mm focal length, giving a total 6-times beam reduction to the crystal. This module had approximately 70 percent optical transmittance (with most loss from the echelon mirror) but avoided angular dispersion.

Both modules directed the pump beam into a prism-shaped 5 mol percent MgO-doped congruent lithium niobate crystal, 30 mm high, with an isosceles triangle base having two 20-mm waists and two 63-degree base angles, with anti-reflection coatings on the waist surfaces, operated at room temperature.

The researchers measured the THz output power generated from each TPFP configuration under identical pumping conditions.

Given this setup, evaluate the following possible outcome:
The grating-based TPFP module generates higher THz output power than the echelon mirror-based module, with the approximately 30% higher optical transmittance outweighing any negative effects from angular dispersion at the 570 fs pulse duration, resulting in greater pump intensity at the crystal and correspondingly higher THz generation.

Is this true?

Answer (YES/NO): YES